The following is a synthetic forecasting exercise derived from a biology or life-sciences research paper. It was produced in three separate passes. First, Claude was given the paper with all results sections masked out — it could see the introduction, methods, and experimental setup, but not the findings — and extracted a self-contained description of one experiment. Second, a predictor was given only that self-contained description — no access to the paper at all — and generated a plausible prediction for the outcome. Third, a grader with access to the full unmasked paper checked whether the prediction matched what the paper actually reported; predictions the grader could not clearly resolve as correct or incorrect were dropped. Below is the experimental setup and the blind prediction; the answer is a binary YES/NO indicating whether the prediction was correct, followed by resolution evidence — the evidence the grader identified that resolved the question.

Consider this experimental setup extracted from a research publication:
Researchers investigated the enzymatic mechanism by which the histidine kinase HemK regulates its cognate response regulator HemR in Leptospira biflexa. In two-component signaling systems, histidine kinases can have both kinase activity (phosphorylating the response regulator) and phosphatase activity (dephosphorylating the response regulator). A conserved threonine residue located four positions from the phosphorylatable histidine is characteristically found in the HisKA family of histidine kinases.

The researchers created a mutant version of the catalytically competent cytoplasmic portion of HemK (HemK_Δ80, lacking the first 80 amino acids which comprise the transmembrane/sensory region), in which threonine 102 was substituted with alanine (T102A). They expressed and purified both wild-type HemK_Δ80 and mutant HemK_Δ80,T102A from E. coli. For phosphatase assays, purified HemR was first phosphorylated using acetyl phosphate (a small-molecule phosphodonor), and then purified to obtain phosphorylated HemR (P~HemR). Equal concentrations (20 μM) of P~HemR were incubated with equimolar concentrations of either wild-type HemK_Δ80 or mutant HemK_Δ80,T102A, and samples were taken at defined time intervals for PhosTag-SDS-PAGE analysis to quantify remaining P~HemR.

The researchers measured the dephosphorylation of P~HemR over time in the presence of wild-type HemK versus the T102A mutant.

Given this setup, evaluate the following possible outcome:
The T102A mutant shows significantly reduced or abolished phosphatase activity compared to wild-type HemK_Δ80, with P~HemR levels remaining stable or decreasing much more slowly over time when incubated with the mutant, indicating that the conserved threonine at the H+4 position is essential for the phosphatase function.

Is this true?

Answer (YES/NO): NO